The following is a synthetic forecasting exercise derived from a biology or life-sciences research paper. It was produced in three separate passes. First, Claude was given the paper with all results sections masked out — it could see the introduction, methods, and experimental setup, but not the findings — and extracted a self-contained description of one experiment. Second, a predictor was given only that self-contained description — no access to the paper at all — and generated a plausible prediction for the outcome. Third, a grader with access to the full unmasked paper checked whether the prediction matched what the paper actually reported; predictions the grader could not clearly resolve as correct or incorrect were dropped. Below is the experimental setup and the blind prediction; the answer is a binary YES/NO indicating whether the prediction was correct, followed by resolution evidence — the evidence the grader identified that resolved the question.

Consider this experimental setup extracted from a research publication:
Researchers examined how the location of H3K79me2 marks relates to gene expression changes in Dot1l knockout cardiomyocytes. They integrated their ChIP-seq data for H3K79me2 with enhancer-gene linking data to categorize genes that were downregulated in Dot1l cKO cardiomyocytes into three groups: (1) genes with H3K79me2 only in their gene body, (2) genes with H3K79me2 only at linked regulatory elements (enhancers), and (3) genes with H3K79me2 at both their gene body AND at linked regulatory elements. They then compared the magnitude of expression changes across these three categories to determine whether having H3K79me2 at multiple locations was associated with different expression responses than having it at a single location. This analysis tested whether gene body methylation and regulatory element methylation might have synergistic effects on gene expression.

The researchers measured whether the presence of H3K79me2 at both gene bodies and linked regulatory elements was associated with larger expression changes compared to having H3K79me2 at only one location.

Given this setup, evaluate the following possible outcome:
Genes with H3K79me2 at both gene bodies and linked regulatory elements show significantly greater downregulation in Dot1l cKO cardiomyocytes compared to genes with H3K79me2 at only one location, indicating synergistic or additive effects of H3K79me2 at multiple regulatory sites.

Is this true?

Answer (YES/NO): YES